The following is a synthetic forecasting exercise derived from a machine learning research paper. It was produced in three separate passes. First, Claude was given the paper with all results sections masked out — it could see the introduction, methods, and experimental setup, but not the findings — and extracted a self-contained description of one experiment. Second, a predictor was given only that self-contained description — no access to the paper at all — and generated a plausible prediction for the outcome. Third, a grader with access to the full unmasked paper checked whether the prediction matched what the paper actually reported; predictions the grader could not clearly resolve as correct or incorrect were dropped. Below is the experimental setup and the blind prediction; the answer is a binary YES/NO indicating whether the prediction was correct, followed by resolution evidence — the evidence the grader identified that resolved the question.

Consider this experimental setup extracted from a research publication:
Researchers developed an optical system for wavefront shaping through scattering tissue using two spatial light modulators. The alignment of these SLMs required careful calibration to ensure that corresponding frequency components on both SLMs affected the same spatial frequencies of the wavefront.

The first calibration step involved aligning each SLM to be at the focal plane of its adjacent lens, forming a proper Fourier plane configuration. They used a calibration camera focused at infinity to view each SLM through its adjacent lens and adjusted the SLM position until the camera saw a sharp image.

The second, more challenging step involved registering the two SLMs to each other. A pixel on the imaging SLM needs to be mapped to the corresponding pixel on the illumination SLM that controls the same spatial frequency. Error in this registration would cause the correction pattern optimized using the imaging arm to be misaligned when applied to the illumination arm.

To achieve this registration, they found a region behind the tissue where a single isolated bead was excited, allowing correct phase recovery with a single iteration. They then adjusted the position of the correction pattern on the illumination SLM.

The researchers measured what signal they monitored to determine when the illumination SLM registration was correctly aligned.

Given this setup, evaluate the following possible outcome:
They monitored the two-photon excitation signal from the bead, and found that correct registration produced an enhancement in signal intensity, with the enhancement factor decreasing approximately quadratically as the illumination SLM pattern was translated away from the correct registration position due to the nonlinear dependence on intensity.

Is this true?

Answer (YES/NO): NO